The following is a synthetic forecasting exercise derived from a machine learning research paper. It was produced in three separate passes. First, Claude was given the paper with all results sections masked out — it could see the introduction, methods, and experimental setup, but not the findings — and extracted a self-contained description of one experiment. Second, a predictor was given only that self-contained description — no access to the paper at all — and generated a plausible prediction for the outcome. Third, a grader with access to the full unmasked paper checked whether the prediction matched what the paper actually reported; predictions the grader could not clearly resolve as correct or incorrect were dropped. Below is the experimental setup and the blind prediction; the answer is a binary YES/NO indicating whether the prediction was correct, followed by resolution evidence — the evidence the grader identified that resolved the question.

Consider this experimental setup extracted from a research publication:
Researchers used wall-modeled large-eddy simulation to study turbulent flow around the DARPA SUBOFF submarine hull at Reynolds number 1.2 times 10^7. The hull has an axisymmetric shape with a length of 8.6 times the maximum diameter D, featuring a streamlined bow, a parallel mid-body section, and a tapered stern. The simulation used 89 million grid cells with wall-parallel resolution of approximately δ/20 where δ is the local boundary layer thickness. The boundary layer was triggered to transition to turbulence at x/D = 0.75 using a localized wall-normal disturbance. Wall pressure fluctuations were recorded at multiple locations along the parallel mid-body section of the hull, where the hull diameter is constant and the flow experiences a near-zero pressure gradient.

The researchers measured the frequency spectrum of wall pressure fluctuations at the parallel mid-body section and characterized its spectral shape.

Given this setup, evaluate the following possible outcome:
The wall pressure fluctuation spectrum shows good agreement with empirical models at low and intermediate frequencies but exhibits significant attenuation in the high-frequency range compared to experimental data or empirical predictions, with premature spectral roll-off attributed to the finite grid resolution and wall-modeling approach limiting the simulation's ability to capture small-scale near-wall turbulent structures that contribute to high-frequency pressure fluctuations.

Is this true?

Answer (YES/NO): NO